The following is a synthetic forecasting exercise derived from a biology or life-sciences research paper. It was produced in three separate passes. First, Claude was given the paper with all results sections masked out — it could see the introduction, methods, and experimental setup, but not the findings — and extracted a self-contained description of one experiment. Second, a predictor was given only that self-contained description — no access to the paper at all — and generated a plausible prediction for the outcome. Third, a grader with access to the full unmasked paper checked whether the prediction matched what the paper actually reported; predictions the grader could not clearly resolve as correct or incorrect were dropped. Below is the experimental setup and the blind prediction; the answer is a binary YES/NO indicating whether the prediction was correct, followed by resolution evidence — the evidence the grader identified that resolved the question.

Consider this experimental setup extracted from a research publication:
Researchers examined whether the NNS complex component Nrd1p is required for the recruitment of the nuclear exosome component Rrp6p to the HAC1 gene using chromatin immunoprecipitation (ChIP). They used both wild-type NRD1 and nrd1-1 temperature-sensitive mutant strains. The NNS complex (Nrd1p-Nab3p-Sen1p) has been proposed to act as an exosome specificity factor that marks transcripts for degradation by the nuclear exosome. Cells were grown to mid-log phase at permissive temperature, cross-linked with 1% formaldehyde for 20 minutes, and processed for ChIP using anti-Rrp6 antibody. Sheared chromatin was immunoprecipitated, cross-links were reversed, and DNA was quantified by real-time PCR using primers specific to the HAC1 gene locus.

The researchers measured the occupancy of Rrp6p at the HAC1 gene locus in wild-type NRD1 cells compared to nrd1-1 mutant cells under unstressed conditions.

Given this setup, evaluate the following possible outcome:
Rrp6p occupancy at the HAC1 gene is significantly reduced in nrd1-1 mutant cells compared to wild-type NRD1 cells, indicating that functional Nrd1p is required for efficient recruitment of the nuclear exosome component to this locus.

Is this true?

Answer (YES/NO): YES